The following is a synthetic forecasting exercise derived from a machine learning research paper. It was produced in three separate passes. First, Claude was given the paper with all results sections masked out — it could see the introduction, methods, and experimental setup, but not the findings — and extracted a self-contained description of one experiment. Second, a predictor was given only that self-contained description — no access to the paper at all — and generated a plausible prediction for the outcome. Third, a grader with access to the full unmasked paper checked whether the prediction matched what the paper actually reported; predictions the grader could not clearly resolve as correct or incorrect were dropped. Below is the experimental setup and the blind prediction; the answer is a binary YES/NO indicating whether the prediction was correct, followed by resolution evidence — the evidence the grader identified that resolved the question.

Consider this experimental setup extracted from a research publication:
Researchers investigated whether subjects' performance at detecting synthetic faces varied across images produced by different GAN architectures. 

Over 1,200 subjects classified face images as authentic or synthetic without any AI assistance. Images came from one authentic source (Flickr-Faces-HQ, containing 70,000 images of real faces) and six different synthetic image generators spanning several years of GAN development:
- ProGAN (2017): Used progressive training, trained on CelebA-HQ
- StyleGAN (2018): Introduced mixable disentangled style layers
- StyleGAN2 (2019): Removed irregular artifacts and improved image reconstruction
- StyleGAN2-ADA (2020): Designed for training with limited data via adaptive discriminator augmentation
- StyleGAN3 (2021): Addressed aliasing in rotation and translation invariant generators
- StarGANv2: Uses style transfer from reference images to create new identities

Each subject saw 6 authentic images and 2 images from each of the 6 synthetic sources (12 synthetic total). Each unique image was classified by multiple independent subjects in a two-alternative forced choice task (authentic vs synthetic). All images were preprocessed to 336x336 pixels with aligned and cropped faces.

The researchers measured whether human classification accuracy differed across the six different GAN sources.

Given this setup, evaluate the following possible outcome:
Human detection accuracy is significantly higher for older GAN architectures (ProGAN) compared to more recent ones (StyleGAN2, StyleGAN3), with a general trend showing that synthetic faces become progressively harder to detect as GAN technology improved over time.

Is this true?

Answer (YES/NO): NO